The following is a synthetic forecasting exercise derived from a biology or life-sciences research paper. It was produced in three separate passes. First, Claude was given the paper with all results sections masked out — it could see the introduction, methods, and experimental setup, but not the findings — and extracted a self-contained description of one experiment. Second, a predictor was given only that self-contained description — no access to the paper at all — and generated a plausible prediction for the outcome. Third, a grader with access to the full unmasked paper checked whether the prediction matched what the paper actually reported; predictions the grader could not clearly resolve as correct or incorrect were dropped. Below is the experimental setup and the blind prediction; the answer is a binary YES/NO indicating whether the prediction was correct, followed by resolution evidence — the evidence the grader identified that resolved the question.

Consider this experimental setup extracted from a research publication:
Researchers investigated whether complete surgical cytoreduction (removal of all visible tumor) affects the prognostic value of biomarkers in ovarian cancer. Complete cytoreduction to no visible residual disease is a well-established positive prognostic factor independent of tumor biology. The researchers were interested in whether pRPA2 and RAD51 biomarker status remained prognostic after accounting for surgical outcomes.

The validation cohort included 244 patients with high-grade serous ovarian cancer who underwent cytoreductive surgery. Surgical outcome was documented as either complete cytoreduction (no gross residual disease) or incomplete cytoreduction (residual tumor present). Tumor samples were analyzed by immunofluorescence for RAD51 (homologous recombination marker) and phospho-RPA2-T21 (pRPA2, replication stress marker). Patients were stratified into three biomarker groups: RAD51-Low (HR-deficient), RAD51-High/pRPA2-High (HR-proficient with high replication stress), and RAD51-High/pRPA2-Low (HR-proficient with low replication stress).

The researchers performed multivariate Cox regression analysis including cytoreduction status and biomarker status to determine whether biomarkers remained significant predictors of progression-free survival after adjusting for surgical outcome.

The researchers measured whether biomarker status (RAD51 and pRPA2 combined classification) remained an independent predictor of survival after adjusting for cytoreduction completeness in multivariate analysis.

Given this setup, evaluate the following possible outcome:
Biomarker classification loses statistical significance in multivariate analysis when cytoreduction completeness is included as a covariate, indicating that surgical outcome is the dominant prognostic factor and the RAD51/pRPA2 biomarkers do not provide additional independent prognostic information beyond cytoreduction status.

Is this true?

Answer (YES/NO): NO